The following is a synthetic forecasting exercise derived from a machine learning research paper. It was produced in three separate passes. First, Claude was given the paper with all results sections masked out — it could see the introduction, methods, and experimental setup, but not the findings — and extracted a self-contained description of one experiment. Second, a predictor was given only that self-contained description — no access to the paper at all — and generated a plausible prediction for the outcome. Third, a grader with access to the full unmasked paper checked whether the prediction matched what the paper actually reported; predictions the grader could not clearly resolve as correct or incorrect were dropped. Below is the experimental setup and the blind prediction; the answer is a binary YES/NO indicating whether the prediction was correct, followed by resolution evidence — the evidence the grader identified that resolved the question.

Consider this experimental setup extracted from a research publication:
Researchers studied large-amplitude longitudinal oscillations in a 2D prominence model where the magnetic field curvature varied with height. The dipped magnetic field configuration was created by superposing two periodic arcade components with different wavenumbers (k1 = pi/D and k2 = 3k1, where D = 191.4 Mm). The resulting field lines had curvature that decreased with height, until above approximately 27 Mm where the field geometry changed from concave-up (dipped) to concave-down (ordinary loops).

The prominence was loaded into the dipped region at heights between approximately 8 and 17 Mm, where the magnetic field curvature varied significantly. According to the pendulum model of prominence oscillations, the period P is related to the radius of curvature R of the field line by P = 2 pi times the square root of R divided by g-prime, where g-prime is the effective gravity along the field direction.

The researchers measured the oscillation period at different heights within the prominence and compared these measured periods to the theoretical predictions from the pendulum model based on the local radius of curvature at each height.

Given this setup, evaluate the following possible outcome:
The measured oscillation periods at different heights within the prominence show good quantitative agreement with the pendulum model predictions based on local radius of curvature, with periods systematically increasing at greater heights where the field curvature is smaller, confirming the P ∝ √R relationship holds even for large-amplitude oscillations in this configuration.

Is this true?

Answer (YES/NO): YES